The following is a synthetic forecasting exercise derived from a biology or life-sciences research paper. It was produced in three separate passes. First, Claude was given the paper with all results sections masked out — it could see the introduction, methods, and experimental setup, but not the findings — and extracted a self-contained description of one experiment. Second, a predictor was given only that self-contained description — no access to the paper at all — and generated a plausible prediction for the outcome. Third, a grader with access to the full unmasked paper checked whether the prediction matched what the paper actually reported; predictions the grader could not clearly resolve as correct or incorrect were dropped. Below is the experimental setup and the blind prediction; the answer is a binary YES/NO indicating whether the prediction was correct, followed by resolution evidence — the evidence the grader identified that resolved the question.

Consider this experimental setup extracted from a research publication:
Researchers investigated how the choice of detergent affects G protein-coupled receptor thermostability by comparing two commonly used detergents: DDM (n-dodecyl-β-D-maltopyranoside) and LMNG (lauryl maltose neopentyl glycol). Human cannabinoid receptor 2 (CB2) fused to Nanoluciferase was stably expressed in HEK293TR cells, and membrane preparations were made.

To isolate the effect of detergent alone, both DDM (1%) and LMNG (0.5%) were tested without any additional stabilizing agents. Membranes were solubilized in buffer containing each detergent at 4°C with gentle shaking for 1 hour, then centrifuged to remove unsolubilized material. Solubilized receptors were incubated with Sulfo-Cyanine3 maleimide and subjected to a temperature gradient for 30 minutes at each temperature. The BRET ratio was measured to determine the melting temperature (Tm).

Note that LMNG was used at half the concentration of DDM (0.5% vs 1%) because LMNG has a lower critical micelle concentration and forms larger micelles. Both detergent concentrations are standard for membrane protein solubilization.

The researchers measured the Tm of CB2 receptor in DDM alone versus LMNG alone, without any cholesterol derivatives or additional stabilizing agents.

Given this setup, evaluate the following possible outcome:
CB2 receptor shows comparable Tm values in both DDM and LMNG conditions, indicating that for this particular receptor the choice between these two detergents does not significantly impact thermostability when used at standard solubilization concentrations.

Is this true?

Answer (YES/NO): YES